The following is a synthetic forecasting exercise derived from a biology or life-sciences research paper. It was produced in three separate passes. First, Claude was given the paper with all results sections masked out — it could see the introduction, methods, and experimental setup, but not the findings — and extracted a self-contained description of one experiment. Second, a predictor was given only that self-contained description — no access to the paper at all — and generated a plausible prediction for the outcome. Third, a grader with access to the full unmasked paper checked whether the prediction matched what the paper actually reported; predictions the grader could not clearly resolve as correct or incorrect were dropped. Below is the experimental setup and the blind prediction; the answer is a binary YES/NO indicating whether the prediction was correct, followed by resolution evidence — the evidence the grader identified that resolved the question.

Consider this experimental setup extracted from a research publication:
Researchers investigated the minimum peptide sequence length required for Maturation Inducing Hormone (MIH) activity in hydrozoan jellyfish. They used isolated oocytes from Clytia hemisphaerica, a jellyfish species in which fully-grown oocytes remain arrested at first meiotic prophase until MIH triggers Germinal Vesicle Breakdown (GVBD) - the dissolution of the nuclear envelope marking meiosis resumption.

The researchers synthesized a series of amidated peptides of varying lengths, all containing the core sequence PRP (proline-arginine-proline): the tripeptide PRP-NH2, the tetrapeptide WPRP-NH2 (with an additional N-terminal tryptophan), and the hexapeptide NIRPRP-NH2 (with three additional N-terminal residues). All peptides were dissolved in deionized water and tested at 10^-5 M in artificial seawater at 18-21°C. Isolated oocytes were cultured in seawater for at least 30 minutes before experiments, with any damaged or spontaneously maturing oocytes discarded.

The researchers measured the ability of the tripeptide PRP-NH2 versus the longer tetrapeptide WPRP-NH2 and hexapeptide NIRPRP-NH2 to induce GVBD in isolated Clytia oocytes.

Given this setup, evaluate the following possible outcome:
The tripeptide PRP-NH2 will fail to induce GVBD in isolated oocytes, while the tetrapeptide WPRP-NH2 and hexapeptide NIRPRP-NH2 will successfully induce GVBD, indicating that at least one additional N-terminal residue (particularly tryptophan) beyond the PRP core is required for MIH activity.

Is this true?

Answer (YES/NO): NO